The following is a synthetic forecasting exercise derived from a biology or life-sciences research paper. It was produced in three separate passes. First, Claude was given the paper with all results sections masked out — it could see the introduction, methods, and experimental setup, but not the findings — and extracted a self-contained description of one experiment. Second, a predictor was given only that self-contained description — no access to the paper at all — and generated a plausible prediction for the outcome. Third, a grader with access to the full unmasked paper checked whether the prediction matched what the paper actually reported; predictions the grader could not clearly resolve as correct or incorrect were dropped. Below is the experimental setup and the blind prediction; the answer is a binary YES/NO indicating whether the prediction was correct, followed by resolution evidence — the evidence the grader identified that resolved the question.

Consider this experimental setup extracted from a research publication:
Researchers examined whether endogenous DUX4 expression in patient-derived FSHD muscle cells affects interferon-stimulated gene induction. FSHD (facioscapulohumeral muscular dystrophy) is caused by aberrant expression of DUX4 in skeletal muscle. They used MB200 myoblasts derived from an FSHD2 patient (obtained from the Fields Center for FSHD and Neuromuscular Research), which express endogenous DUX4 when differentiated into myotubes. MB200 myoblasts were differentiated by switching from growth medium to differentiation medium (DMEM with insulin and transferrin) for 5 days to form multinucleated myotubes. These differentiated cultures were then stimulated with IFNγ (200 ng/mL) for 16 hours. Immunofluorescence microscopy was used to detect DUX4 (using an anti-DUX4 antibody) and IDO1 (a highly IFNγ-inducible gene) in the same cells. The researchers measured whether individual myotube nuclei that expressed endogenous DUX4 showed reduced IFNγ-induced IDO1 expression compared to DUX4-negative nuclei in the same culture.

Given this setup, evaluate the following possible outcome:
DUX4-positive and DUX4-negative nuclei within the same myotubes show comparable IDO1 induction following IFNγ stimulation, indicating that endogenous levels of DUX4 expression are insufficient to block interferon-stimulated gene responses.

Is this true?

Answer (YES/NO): NO